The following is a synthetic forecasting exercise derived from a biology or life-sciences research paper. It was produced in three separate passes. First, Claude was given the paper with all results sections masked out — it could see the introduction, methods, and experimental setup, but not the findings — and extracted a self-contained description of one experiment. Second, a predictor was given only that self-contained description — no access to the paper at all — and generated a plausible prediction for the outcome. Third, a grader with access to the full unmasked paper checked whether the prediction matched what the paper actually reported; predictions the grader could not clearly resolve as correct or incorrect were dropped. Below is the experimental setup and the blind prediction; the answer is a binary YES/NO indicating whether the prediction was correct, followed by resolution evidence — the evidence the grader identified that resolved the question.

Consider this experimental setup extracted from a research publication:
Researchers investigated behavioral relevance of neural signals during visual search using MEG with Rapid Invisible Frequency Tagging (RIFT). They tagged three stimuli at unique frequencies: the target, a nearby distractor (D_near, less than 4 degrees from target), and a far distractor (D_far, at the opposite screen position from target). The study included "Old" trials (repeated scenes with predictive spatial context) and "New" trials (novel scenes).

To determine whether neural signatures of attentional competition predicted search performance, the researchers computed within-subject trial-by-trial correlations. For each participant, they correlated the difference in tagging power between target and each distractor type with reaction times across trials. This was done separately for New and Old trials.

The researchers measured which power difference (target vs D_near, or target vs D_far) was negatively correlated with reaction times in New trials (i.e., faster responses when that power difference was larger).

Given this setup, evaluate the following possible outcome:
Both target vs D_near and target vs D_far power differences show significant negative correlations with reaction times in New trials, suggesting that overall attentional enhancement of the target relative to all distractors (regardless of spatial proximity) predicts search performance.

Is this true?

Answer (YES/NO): NO